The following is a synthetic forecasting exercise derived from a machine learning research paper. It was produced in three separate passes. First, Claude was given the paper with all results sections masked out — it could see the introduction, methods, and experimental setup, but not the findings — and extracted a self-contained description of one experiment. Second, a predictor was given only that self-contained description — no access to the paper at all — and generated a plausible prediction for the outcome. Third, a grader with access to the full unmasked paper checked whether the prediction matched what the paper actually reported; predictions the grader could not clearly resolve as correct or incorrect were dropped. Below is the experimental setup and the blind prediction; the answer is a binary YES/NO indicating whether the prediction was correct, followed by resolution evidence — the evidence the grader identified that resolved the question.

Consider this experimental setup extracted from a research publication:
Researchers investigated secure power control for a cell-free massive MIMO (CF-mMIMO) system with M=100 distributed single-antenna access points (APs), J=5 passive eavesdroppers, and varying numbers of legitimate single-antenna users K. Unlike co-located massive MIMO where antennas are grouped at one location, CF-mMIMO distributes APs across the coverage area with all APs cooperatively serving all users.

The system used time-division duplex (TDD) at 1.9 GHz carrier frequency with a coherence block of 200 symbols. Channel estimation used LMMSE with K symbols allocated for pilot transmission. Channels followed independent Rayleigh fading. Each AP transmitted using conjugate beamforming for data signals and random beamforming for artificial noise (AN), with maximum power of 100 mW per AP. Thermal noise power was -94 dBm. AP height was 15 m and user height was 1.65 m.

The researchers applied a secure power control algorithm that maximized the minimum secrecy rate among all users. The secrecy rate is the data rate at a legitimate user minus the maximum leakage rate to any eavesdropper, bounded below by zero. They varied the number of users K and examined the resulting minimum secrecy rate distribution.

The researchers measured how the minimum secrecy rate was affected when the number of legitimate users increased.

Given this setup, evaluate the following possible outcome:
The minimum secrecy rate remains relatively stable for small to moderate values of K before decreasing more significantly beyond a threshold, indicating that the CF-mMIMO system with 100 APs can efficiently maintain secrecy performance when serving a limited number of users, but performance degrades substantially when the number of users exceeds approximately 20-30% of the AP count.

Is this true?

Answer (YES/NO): NO